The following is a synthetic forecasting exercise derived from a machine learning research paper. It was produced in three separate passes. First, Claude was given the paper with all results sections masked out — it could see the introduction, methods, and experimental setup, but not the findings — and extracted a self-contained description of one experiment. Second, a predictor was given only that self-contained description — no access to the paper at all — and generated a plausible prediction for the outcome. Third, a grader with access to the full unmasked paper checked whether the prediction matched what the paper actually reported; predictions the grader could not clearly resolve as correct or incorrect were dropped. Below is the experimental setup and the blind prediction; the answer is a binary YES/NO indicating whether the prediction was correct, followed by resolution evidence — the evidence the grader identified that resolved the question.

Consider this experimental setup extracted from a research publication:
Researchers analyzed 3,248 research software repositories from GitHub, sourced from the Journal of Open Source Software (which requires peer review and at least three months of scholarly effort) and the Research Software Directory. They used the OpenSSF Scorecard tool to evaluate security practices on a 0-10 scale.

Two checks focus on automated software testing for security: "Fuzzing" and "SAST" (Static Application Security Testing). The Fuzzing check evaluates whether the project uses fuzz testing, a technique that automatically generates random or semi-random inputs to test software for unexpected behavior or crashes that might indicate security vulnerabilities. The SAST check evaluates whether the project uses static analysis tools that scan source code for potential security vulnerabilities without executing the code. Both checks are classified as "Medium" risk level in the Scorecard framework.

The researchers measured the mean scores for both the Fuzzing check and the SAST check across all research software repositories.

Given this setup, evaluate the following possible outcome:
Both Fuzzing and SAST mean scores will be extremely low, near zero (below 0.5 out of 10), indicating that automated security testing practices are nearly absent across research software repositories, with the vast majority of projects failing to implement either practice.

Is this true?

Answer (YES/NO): YES